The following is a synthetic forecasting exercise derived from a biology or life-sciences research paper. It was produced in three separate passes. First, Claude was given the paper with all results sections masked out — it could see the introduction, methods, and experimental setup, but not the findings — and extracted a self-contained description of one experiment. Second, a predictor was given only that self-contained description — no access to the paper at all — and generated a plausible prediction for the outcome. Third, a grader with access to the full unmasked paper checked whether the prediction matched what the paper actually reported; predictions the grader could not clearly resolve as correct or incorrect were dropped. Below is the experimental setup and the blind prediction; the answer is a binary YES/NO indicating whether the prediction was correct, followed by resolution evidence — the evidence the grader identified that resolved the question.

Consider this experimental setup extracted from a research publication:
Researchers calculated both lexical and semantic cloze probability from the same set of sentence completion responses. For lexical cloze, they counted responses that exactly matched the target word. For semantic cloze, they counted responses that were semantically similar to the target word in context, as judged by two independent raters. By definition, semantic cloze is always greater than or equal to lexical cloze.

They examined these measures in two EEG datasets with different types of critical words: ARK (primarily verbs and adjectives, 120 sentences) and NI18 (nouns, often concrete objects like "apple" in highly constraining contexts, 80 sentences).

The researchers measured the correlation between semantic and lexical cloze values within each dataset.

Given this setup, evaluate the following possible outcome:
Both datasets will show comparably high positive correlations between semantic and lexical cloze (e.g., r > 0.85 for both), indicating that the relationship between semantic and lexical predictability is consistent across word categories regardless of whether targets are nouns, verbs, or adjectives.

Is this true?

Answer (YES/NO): NO